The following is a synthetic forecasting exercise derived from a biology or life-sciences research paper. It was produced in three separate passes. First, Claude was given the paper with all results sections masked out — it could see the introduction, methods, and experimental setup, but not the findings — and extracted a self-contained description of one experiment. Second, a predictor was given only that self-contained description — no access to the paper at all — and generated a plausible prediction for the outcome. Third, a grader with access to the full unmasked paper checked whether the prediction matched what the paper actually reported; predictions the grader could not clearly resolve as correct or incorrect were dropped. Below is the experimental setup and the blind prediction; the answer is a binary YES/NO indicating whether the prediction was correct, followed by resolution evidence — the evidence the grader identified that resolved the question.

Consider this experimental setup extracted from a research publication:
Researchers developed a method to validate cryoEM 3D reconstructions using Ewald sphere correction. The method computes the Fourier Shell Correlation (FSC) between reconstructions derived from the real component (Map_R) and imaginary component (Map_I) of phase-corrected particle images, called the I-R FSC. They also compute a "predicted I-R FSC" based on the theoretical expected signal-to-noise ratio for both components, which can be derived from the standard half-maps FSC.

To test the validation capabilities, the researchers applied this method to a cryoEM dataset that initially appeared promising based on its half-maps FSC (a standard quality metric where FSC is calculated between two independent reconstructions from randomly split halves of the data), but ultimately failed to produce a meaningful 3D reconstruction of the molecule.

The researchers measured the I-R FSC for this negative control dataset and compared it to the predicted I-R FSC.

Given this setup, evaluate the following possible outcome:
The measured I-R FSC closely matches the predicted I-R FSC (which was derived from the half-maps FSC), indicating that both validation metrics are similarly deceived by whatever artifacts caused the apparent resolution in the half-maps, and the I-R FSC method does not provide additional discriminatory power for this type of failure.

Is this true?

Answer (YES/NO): NO